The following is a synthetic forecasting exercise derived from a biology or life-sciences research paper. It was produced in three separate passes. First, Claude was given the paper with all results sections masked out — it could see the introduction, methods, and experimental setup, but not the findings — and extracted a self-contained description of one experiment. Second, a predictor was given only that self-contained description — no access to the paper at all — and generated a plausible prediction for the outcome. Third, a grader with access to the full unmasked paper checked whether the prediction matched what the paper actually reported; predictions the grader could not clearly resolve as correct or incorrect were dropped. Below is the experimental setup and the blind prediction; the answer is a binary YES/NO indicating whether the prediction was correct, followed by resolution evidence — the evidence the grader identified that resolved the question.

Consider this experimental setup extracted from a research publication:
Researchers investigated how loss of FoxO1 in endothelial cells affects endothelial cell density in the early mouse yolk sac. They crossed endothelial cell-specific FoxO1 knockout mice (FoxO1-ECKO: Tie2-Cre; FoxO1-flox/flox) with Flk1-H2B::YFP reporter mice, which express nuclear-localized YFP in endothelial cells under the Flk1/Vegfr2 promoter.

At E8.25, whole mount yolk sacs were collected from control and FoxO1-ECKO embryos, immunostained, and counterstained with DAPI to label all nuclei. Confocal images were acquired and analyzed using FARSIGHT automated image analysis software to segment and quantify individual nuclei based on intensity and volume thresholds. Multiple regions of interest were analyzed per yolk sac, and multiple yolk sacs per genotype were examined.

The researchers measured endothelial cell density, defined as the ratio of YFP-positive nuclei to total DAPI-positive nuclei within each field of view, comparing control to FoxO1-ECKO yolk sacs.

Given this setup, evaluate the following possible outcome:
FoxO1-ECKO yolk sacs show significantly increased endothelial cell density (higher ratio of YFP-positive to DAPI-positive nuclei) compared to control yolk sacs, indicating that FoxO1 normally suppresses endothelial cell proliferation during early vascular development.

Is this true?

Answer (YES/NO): NO